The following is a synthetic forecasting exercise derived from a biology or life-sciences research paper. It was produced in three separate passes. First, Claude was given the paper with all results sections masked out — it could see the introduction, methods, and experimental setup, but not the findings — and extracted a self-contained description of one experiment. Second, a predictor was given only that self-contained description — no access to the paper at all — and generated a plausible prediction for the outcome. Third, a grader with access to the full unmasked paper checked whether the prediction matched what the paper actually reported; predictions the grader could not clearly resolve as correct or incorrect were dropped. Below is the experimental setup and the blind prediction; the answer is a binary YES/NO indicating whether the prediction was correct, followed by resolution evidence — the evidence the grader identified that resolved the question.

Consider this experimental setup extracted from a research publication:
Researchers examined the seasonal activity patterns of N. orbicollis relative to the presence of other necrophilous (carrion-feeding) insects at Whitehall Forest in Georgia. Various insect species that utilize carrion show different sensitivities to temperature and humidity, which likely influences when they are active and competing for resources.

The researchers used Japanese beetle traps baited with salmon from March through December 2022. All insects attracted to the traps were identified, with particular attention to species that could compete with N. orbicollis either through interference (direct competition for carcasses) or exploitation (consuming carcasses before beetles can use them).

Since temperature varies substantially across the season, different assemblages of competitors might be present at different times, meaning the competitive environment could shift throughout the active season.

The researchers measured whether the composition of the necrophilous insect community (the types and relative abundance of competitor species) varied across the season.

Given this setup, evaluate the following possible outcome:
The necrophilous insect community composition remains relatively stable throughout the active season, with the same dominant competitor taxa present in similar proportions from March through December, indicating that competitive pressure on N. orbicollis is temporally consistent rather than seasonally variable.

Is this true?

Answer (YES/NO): NO